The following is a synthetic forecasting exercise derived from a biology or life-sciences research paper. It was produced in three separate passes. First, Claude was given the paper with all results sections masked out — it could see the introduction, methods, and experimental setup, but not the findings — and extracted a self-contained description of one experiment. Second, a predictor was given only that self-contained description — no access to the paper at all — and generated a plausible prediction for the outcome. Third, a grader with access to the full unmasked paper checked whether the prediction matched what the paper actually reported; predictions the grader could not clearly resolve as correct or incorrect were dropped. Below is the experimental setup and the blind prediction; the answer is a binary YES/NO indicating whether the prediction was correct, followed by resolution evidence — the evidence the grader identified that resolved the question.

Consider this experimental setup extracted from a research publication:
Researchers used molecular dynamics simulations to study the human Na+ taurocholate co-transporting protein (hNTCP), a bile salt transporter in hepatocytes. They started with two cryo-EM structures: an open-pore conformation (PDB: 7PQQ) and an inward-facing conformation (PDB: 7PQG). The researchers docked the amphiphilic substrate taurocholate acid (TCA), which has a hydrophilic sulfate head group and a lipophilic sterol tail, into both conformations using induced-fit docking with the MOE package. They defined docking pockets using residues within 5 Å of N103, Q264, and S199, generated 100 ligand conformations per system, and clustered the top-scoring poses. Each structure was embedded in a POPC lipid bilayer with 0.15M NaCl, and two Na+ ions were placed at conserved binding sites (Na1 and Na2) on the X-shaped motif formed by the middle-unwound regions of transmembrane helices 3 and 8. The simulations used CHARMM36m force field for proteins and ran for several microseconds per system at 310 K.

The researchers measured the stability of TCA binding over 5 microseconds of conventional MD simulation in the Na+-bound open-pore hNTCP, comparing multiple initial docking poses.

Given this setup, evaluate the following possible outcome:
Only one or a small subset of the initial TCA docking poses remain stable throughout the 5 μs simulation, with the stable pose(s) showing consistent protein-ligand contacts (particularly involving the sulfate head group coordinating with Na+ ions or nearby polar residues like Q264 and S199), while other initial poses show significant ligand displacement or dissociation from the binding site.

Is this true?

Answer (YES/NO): NO